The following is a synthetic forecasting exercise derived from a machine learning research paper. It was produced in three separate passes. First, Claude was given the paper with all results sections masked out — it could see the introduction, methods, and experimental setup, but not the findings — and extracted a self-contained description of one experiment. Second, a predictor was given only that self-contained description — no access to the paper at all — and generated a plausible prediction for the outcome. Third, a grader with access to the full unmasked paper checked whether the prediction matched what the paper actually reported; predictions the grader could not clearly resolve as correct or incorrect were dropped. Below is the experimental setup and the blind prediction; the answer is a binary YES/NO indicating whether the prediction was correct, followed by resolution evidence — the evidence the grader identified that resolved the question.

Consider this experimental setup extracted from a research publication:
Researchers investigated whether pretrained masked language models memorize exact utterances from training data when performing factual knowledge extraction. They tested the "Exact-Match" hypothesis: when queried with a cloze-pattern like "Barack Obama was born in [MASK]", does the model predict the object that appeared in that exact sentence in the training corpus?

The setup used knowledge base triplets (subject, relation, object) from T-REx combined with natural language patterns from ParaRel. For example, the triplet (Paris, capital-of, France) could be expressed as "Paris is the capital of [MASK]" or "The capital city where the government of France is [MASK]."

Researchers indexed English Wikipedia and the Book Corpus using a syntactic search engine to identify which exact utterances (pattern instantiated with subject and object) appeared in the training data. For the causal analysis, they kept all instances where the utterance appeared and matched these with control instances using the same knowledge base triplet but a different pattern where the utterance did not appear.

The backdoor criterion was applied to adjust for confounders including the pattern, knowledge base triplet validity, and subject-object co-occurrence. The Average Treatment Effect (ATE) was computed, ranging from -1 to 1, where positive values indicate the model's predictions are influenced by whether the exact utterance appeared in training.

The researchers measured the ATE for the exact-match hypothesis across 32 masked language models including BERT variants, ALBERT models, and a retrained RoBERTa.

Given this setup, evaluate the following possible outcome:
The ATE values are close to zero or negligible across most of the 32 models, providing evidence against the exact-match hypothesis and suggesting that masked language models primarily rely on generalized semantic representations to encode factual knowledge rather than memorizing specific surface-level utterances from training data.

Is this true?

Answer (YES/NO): NO